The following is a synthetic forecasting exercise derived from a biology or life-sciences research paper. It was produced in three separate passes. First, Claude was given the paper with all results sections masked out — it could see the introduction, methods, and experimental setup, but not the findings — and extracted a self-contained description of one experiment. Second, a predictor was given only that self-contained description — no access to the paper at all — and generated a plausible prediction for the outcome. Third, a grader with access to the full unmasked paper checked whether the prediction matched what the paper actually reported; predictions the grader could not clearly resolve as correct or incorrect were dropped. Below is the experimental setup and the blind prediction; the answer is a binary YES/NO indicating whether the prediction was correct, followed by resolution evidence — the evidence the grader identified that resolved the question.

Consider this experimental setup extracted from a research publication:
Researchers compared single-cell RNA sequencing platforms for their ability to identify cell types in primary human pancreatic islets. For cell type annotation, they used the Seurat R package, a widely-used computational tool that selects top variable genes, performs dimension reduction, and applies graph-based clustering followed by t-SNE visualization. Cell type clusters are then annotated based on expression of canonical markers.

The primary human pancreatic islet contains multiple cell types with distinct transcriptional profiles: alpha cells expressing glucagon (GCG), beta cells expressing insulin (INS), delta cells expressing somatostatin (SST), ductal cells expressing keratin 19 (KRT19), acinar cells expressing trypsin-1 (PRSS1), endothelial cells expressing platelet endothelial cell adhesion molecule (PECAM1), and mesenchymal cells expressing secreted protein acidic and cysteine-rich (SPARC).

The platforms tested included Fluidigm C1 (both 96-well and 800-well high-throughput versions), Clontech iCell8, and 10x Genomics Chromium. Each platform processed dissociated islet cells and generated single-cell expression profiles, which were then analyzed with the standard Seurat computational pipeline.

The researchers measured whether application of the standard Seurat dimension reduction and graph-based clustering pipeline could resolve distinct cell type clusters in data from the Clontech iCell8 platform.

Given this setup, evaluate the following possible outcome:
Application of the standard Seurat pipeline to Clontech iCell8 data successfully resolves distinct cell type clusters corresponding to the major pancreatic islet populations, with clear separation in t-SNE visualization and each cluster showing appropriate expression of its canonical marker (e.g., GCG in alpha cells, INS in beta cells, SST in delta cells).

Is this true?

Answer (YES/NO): NO